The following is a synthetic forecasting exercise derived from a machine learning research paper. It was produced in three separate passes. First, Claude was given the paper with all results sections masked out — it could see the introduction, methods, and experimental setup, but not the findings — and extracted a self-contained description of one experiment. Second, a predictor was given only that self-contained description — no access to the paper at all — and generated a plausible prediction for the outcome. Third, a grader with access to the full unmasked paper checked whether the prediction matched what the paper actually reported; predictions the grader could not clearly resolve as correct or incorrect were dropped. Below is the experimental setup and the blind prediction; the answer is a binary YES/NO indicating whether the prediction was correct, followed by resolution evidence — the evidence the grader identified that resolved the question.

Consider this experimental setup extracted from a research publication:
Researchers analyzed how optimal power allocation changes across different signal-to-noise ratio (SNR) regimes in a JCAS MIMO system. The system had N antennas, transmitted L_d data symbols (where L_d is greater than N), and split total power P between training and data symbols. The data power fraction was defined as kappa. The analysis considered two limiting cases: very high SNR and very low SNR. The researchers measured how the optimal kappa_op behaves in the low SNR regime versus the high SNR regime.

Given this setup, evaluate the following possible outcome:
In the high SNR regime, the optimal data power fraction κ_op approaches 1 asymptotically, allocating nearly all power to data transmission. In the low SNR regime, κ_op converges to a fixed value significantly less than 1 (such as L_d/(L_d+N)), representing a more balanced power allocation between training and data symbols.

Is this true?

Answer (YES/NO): NO